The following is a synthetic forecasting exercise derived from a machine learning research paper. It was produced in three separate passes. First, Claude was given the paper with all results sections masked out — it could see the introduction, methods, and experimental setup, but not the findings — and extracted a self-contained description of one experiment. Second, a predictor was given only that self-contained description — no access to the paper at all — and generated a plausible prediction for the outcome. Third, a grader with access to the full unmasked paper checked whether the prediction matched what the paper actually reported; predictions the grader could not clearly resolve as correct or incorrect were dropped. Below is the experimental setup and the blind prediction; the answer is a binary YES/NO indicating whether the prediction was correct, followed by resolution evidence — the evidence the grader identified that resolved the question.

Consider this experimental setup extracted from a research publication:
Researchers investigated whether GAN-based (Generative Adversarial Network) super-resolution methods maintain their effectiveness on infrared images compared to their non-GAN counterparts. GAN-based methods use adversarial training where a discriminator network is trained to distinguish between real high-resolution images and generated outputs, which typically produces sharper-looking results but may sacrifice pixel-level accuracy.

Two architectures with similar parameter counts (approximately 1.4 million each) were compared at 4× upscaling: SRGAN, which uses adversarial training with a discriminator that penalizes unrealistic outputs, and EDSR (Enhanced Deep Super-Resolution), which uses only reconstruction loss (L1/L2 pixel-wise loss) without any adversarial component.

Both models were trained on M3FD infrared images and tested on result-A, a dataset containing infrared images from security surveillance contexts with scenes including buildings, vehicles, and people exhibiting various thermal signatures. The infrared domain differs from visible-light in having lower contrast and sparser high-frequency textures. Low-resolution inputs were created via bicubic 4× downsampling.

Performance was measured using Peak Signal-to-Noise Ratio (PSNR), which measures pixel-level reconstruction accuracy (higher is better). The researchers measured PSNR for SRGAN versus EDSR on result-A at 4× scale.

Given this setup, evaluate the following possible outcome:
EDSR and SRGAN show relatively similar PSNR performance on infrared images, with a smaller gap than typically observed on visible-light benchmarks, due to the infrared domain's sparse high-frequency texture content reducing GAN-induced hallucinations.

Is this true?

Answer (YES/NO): YES